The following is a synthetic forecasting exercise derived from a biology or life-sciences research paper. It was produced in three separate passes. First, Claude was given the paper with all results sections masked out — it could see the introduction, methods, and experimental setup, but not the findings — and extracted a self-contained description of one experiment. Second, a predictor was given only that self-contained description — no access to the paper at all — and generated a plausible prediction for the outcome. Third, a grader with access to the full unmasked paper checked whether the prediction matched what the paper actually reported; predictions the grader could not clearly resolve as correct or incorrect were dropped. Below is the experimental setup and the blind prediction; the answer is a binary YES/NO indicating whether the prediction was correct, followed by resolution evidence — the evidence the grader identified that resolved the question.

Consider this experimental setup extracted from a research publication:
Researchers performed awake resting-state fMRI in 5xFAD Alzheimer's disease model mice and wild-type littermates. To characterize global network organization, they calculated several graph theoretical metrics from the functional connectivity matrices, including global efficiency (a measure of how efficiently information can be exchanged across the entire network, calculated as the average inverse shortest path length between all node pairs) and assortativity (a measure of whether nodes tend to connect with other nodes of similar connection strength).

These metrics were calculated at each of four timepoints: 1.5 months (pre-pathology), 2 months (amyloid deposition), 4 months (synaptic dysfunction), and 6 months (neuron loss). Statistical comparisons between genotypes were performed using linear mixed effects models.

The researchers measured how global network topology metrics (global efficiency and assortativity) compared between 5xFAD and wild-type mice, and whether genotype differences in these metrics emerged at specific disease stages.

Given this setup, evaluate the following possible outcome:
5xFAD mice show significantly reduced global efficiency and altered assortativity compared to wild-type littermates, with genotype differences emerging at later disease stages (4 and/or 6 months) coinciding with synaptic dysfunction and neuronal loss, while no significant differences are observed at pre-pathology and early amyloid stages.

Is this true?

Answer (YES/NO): NO